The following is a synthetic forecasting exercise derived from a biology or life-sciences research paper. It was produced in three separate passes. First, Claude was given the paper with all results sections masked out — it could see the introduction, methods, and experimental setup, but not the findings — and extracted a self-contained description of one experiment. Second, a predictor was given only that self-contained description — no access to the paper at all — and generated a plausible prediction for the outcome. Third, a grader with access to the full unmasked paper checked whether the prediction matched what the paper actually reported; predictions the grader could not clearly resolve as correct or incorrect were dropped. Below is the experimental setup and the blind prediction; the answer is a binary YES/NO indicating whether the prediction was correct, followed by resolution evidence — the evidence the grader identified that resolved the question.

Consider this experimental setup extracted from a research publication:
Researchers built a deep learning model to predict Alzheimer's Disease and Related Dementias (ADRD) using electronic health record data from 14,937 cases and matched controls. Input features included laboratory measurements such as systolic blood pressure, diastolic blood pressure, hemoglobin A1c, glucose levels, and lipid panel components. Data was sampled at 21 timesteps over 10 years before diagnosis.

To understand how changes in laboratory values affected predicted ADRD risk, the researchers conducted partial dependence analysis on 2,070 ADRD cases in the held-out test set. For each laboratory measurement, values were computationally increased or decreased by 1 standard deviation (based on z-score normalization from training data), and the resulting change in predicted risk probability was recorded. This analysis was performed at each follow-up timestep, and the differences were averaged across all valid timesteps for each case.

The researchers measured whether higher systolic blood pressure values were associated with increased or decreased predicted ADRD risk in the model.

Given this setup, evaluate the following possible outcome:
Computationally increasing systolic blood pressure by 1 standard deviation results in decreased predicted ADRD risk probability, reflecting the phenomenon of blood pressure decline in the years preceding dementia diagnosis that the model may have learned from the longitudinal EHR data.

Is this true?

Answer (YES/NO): NO